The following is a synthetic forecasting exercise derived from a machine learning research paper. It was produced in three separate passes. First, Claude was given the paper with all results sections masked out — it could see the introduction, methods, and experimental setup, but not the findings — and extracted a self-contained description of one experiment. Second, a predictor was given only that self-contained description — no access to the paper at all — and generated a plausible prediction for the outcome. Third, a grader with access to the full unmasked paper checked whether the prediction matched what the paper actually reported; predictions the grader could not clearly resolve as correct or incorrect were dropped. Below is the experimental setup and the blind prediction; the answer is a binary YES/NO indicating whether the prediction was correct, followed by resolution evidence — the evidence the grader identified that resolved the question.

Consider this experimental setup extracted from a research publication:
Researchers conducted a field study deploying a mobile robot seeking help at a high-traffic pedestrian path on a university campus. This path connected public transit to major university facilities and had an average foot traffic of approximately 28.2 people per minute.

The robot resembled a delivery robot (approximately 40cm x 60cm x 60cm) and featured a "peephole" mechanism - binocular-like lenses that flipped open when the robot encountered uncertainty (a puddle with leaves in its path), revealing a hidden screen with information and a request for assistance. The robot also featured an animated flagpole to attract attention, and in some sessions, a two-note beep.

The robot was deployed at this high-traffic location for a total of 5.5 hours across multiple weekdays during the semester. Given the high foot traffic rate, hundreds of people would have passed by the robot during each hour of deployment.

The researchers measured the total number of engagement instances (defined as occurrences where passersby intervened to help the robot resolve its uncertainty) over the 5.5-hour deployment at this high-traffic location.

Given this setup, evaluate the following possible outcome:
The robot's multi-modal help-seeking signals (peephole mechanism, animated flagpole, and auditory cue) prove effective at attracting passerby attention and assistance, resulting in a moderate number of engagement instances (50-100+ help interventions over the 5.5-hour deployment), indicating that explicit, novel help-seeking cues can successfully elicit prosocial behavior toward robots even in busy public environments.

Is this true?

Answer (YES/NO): NO